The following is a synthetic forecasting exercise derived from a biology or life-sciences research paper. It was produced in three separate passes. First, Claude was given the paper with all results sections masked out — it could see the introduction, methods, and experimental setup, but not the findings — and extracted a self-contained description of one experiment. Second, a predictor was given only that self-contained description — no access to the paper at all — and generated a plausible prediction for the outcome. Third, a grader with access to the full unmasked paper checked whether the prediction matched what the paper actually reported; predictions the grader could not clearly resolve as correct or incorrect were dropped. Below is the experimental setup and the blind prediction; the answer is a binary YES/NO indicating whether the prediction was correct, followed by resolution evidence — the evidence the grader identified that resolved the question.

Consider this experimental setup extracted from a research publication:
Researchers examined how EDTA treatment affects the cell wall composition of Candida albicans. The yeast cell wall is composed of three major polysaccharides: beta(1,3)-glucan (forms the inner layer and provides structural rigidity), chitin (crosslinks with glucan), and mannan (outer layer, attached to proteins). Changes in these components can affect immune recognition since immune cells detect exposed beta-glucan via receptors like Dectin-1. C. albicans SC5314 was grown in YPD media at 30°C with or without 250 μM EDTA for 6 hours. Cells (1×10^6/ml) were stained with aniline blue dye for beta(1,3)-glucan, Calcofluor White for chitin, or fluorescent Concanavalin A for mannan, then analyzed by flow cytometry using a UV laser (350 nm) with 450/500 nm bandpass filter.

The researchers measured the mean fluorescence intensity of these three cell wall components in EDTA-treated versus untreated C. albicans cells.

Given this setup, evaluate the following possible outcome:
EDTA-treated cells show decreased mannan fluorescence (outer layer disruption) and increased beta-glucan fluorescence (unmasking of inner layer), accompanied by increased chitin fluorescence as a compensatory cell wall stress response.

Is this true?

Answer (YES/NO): NO